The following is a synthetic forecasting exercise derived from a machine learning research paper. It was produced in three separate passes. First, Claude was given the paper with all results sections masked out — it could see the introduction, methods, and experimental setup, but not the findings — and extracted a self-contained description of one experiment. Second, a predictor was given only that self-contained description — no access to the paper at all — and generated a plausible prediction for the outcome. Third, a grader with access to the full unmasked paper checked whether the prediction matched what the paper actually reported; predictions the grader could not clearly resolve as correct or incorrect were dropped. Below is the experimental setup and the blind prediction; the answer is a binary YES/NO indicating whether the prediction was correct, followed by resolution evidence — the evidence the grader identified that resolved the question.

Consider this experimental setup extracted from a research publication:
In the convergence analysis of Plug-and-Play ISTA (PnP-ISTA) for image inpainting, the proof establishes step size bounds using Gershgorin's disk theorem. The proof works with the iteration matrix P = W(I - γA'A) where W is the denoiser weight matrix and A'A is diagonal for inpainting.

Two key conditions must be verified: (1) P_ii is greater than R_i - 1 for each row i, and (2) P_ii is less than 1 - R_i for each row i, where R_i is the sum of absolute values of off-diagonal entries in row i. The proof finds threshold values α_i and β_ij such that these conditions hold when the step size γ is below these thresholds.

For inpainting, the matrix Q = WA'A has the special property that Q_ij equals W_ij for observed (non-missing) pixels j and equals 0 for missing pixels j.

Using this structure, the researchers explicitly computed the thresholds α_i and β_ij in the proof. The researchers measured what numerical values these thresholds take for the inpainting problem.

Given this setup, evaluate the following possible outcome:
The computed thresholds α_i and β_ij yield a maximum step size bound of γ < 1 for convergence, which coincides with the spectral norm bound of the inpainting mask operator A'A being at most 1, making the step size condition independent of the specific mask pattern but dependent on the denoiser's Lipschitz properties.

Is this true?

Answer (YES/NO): NO